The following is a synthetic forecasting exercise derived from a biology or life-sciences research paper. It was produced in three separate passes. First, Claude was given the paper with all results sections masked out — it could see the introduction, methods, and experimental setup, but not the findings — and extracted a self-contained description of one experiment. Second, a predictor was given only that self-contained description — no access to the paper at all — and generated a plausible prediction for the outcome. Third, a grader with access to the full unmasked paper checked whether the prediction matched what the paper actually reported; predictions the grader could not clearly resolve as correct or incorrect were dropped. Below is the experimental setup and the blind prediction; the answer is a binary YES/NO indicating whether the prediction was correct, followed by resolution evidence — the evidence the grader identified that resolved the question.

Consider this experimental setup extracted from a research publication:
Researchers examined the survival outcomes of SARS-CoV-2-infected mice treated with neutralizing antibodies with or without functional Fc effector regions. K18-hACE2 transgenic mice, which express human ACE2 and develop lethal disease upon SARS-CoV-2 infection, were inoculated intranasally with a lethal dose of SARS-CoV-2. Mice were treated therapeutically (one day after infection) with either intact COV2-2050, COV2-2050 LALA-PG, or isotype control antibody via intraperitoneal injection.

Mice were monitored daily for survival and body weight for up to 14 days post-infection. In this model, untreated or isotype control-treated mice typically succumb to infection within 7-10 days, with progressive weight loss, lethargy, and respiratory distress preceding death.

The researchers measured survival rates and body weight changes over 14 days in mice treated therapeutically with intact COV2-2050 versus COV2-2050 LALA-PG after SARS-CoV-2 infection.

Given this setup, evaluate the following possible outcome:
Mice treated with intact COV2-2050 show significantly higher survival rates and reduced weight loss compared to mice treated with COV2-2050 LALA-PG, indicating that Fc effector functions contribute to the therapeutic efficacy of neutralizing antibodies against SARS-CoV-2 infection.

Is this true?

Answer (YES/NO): YES